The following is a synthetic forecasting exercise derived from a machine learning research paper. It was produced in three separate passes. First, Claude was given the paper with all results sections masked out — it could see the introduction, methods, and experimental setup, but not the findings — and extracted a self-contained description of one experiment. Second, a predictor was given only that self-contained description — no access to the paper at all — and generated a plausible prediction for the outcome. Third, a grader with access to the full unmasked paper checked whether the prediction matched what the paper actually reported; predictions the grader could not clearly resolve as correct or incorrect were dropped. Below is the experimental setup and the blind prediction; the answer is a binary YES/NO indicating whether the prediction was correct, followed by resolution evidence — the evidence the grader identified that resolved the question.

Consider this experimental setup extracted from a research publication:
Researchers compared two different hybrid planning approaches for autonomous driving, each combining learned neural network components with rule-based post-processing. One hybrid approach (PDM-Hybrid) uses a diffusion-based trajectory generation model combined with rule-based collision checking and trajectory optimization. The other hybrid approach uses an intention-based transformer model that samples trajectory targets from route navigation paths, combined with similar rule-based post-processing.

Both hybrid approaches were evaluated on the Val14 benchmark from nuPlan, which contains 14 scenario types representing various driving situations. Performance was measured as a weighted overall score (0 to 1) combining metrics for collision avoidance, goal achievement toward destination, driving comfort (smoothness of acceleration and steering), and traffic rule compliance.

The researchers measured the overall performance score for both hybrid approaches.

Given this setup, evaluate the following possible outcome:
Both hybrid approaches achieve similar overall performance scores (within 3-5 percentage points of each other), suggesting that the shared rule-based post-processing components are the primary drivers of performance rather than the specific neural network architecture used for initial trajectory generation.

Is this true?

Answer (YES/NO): NO